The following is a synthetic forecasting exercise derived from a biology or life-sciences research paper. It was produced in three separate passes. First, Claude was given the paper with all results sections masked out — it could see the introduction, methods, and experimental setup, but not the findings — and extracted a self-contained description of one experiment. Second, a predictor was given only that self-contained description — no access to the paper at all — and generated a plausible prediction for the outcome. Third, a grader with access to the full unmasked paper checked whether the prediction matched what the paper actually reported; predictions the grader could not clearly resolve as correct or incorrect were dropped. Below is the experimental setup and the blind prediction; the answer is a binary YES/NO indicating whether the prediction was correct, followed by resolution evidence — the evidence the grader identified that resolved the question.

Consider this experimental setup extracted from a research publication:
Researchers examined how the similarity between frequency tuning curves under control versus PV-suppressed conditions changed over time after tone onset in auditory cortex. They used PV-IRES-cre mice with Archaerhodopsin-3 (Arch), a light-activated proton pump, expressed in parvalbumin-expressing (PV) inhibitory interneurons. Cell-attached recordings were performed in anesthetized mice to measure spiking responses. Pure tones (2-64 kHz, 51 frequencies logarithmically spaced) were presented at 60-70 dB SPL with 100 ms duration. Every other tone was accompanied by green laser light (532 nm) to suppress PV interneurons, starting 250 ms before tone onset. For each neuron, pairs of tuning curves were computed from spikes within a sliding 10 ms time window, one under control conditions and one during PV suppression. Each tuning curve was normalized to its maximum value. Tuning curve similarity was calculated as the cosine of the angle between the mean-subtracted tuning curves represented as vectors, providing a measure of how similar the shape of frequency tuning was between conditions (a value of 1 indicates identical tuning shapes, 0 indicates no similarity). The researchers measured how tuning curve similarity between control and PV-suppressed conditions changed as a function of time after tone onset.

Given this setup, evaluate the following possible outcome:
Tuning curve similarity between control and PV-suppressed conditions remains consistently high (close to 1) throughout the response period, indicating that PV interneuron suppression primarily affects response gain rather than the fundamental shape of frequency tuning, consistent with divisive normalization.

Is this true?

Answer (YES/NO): NO